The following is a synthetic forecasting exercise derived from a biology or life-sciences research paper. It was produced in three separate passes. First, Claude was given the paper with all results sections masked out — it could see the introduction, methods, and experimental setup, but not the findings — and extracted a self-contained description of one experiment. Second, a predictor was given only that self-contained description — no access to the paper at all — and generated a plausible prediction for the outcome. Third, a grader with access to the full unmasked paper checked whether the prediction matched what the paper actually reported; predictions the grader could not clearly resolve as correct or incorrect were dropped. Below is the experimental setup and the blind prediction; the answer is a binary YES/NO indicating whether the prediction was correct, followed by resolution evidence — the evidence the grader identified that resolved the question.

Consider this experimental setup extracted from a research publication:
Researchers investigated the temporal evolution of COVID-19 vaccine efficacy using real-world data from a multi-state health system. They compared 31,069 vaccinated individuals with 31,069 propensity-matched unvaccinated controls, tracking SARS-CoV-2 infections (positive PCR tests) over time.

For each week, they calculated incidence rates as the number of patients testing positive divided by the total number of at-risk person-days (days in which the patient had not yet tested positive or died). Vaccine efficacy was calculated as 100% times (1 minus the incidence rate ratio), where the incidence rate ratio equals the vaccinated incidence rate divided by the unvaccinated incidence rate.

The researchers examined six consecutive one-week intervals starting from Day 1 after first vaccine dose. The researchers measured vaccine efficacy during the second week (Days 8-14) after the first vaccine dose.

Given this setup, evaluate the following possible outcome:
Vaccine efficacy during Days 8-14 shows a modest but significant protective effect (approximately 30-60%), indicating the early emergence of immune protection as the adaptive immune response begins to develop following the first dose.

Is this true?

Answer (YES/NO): YES